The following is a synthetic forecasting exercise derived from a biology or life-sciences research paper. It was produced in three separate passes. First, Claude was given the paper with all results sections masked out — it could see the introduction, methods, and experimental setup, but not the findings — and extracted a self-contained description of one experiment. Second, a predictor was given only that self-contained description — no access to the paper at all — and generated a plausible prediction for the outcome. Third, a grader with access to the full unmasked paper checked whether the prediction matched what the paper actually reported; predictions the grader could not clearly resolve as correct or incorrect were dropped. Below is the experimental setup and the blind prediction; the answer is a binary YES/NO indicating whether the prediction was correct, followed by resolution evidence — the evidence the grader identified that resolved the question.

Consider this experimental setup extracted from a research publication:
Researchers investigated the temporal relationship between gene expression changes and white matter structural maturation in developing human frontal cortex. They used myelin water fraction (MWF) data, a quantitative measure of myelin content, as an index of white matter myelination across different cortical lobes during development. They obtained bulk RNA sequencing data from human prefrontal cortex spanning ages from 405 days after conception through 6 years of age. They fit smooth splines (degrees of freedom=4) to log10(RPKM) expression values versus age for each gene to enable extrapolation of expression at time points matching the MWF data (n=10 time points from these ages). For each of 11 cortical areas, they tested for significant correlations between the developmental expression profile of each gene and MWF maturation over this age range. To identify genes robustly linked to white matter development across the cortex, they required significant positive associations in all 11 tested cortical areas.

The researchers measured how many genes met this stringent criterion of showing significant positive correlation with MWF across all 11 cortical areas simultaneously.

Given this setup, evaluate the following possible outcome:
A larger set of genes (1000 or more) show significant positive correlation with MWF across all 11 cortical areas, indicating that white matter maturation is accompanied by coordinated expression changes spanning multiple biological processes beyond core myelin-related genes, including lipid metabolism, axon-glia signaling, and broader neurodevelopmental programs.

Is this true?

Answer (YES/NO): NO